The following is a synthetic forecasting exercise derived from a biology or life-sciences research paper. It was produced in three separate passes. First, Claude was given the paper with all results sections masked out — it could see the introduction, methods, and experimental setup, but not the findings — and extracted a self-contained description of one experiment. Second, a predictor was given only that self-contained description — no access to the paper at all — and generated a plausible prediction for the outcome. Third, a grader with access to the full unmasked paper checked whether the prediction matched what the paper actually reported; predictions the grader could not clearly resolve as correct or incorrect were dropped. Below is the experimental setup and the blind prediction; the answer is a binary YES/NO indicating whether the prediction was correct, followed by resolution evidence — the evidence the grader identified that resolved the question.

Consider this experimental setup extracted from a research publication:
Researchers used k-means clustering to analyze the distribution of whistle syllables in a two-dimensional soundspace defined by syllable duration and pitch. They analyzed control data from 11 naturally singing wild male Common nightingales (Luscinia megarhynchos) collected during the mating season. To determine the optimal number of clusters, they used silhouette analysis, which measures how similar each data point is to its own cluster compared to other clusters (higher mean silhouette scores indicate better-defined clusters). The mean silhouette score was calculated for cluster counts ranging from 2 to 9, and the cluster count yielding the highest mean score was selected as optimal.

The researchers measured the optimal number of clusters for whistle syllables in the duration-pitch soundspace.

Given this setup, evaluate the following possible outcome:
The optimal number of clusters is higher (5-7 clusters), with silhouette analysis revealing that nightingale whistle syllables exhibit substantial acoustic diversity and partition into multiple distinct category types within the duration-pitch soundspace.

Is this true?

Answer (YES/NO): NO